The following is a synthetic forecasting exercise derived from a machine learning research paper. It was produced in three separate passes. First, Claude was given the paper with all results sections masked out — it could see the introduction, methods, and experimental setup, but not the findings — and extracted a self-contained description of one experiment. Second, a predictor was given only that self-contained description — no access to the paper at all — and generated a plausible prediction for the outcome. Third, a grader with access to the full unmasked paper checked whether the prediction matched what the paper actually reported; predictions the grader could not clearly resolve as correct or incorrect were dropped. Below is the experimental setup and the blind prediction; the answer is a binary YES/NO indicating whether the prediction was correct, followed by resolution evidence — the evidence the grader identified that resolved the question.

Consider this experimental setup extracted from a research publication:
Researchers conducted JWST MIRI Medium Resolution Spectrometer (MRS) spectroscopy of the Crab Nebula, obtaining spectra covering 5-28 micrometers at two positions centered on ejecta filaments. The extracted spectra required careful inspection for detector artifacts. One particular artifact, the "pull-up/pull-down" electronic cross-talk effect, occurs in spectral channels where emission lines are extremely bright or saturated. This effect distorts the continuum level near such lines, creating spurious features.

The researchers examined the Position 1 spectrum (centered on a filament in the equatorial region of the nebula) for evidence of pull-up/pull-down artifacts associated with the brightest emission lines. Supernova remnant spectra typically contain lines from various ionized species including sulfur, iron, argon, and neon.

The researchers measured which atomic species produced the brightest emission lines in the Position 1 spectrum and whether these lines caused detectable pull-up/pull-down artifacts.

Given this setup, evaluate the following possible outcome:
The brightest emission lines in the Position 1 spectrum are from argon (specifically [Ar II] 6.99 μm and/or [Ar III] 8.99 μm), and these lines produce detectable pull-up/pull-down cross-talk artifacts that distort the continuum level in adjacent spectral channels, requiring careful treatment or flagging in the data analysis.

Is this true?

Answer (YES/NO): NO